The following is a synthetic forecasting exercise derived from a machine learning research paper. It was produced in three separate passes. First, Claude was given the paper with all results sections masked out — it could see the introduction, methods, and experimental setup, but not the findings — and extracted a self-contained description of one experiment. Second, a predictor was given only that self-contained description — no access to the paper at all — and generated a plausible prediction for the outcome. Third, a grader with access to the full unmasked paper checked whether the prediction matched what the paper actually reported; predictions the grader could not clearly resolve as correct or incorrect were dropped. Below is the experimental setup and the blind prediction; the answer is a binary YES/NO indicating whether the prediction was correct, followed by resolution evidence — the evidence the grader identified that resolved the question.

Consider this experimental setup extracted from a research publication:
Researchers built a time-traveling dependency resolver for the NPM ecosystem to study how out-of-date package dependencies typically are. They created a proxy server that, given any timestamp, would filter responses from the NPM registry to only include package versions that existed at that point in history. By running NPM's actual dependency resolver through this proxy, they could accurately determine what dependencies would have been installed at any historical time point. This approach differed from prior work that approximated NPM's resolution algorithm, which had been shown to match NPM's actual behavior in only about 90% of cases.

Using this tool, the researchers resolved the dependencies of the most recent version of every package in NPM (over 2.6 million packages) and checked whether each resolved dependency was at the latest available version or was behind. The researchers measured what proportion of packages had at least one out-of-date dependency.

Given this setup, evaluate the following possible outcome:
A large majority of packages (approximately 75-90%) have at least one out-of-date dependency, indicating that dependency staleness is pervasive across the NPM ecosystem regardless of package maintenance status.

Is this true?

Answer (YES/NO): YES